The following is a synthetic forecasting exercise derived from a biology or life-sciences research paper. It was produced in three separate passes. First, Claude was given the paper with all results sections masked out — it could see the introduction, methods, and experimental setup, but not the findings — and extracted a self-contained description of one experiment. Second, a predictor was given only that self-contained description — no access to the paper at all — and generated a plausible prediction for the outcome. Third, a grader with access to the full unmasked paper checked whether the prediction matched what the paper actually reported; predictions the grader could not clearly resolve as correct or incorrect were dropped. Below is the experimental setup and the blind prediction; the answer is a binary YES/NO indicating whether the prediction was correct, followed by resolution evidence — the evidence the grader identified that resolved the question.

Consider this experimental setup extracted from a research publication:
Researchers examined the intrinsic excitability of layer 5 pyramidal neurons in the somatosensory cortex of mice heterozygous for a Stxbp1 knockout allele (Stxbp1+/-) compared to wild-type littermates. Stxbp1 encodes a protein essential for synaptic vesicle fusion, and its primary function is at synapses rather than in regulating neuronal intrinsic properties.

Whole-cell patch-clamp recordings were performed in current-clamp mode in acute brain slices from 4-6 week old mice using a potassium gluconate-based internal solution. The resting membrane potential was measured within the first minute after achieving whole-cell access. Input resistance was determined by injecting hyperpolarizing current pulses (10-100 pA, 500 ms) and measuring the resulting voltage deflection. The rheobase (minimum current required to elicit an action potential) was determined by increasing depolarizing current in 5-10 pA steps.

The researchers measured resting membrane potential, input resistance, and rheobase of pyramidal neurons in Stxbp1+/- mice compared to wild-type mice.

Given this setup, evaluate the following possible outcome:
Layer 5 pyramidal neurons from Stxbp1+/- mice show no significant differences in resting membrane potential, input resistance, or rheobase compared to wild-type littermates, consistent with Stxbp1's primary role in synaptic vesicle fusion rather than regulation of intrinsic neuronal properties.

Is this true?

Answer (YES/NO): NO